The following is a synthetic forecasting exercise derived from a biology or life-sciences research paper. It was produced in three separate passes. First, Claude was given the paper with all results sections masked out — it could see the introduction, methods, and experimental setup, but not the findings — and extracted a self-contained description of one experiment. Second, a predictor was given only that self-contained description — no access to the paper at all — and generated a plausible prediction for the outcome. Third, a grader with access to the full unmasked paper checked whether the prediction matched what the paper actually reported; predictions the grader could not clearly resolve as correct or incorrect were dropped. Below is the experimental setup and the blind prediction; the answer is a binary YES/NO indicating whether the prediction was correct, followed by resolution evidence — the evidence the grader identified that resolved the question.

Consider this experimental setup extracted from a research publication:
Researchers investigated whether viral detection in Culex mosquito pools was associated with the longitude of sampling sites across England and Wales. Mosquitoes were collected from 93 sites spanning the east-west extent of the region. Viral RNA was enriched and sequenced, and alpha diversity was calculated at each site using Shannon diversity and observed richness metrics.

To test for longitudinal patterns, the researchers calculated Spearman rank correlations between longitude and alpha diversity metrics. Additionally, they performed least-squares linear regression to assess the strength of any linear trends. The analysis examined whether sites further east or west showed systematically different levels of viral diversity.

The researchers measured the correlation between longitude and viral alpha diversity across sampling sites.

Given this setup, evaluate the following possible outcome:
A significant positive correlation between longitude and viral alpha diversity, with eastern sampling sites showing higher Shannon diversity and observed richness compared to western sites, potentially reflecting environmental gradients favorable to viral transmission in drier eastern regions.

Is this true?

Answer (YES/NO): NO